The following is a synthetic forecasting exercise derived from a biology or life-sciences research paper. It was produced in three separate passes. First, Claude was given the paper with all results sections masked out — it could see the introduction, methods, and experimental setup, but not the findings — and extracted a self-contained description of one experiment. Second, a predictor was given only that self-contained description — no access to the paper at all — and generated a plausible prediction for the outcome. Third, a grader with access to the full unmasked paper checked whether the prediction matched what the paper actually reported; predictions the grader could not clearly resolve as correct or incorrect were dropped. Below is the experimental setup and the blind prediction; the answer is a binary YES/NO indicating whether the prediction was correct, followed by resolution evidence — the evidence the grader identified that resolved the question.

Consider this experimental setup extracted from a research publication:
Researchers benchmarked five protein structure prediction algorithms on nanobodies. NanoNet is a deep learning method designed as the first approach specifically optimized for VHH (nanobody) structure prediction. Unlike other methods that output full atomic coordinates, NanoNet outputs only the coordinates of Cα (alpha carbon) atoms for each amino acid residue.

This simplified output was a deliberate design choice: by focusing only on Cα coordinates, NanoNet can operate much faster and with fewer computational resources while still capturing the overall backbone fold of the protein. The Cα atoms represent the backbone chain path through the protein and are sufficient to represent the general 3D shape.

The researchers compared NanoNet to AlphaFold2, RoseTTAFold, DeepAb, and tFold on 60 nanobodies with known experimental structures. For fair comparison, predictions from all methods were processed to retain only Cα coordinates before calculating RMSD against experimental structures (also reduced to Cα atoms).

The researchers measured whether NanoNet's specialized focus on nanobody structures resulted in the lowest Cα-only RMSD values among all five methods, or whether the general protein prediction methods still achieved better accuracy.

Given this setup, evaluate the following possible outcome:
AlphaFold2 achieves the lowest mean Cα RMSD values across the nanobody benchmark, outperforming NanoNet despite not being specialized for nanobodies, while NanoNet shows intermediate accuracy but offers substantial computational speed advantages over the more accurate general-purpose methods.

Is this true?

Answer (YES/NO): NO